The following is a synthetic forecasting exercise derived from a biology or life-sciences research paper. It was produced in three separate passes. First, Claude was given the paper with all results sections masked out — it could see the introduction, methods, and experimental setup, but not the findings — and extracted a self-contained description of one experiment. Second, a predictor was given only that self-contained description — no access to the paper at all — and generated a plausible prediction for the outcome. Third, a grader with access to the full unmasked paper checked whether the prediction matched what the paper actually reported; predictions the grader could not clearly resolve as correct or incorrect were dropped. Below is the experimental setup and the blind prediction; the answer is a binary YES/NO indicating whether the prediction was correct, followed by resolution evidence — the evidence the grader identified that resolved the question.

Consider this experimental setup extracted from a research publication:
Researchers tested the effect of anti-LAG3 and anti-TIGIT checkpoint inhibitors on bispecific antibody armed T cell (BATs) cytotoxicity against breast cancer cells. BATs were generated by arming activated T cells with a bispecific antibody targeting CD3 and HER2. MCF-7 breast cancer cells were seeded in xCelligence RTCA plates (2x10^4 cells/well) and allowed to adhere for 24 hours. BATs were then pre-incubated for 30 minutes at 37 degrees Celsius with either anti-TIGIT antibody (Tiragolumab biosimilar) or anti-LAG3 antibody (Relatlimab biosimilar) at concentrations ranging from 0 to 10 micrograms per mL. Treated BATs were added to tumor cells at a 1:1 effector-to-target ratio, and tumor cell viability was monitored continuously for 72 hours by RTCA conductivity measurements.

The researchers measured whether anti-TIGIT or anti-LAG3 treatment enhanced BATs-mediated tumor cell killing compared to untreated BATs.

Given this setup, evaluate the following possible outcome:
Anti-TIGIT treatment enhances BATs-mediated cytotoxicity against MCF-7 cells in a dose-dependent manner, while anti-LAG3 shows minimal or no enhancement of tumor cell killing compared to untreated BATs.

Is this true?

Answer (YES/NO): NO